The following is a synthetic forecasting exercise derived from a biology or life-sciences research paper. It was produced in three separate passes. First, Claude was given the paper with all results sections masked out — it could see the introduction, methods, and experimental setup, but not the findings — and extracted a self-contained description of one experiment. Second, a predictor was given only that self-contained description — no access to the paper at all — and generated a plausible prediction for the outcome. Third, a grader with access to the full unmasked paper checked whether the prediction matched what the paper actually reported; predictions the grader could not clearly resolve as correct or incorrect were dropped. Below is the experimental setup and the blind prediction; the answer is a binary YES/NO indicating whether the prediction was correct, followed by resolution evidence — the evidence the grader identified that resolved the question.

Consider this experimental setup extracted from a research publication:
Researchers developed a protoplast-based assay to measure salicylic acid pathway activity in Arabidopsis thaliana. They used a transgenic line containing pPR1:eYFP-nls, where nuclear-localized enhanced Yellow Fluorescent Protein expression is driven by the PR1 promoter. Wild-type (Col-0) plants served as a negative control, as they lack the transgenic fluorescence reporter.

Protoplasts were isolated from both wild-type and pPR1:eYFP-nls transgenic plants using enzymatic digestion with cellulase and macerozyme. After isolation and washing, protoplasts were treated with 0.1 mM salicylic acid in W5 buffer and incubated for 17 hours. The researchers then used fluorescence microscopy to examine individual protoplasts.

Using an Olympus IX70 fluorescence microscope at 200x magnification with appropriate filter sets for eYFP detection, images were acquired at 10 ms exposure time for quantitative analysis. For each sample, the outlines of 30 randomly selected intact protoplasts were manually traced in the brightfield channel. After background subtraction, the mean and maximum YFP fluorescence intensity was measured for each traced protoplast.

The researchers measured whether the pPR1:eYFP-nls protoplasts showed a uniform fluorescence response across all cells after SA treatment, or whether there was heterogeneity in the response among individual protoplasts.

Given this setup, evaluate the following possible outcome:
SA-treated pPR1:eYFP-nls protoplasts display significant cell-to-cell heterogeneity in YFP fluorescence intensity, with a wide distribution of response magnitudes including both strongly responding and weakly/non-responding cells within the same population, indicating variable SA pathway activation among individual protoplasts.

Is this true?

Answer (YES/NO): NO